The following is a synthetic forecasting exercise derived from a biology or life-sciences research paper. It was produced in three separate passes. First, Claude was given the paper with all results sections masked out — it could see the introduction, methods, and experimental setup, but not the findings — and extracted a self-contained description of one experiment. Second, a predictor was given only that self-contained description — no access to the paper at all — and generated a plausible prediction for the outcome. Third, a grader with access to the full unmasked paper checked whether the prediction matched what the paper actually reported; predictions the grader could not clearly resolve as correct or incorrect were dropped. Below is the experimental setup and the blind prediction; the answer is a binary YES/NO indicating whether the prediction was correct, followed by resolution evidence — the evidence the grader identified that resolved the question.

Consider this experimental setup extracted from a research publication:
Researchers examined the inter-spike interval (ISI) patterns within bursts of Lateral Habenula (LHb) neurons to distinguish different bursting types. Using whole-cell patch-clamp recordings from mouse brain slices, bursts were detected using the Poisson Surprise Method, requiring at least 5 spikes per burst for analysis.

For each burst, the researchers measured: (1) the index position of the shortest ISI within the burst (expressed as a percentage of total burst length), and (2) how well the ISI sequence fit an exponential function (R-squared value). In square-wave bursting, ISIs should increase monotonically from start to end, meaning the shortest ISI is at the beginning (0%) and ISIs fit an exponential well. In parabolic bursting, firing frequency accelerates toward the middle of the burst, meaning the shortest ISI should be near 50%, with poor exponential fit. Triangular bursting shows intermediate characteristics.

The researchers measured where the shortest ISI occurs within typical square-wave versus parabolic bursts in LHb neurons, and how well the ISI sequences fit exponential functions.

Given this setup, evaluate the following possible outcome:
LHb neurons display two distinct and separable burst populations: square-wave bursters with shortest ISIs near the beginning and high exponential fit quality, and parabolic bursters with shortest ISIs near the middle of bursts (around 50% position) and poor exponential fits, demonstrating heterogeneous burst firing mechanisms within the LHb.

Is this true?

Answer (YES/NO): NO